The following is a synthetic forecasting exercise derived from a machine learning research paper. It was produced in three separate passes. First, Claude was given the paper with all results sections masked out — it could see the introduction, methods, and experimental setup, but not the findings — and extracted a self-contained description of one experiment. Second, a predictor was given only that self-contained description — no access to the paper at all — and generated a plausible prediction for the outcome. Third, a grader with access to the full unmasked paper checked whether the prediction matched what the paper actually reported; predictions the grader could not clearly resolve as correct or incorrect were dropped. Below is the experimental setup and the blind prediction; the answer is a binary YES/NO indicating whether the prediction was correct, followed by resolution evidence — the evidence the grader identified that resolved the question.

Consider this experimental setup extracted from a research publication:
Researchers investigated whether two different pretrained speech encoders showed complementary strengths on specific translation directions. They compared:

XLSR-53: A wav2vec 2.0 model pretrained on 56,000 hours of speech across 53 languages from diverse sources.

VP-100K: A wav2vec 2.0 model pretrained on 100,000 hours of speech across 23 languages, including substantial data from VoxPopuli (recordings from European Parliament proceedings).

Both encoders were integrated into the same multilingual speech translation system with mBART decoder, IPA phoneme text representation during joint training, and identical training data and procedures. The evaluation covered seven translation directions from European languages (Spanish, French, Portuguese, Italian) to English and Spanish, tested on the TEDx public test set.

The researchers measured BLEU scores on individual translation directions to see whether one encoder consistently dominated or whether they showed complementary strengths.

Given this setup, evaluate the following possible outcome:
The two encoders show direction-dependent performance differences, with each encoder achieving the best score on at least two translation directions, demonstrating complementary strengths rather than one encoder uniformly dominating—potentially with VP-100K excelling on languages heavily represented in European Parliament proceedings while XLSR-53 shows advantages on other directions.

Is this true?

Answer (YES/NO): YES